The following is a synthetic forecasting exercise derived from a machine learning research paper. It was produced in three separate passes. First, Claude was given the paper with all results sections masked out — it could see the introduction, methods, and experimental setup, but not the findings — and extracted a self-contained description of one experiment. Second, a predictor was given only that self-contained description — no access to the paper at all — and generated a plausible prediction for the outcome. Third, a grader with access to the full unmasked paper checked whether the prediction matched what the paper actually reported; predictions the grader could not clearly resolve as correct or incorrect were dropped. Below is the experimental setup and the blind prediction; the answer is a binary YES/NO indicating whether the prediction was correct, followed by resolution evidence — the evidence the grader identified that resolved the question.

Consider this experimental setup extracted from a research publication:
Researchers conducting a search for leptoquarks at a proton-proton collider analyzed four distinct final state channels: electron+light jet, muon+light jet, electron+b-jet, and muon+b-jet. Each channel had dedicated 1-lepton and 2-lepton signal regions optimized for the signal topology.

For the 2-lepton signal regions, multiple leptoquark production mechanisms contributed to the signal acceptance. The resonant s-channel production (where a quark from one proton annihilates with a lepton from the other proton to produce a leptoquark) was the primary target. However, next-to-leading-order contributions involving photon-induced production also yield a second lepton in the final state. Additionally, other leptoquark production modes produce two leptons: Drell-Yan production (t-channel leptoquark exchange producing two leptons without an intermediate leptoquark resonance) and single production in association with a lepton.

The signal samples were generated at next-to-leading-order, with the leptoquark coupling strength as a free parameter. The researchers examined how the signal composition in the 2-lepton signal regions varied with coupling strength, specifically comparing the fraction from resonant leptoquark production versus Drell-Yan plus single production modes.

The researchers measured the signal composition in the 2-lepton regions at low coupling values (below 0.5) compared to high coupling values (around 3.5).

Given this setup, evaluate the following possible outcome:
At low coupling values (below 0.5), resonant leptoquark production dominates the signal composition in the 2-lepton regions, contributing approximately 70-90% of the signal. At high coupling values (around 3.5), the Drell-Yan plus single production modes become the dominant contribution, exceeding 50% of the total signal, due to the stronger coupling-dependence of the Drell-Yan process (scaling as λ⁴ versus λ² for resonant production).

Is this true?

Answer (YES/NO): NO